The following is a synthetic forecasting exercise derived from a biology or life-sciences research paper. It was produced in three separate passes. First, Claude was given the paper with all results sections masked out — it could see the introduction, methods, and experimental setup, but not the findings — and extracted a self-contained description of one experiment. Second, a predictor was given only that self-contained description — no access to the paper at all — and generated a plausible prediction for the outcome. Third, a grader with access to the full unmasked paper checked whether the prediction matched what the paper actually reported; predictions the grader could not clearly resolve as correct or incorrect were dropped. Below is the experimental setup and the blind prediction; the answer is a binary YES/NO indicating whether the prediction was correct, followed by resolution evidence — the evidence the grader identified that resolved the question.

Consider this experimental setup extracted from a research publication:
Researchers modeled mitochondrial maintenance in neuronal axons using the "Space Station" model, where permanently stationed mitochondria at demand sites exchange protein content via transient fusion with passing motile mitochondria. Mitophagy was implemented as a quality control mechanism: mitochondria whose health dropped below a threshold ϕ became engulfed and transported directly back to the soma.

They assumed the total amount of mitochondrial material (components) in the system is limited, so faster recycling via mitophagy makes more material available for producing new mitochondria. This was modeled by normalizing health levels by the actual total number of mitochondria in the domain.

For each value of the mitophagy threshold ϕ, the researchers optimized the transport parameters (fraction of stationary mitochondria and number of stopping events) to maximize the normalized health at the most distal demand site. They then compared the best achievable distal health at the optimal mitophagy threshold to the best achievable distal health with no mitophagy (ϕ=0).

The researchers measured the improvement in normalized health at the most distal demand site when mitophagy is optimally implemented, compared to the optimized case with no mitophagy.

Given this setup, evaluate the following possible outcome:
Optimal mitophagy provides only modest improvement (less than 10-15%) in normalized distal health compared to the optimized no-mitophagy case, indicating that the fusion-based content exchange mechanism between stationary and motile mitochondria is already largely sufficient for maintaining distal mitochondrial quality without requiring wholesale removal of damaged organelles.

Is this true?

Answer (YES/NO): NO